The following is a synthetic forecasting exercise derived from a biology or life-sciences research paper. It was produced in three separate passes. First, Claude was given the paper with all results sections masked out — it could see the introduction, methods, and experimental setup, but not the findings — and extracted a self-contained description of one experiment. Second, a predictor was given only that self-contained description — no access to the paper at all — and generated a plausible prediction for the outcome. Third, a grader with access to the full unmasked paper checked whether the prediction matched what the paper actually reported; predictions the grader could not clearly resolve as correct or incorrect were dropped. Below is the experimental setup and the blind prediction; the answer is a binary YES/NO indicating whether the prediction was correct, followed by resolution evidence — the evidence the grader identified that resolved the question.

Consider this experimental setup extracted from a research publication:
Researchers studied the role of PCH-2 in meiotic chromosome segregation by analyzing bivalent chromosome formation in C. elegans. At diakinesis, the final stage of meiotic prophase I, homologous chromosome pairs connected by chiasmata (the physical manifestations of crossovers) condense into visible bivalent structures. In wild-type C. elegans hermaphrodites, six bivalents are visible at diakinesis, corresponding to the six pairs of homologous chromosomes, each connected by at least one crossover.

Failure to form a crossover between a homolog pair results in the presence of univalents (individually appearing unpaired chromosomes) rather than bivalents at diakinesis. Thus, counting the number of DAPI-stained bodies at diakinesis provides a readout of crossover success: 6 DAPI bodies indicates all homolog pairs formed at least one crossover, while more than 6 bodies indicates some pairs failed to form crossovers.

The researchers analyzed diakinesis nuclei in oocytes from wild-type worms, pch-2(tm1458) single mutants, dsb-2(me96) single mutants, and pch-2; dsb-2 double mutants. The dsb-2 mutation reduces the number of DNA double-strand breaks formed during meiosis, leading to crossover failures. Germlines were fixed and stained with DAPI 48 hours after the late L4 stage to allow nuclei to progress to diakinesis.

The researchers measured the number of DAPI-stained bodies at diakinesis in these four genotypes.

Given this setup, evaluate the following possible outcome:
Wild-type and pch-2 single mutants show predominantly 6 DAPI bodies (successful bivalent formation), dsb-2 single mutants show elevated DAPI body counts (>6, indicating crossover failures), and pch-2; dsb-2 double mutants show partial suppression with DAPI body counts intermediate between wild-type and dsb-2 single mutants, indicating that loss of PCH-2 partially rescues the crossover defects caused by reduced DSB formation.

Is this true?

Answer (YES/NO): NO